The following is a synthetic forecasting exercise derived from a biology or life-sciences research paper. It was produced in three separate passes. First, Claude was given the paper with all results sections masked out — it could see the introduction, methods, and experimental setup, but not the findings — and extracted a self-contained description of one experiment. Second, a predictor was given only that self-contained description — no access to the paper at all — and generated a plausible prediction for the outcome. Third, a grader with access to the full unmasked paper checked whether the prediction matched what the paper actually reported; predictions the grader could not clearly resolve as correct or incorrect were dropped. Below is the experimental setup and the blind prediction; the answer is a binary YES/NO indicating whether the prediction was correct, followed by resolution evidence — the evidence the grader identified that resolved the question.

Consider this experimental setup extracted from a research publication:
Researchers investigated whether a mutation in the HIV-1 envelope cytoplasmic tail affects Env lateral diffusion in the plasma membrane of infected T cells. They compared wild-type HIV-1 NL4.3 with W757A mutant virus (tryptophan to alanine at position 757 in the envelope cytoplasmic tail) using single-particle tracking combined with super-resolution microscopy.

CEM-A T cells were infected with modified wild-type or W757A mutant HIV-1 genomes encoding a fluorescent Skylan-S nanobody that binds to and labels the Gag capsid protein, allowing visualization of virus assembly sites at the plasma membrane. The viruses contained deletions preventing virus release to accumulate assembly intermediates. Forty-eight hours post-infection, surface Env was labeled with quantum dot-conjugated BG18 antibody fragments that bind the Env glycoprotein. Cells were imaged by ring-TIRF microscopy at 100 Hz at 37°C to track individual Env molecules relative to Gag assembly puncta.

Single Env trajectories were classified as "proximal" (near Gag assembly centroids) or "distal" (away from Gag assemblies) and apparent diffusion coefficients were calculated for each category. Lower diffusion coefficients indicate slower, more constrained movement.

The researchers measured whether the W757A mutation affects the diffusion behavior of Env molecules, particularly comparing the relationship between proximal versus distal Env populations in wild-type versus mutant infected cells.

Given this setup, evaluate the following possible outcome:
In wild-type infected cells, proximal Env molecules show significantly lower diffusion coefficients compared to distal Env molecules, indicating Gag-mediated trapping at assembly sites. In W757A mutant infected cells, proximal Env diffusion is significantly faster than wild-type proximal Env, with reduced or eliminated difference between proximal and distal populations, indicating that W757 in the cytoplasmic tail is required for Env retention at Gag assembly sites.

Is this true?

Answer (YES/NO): NO